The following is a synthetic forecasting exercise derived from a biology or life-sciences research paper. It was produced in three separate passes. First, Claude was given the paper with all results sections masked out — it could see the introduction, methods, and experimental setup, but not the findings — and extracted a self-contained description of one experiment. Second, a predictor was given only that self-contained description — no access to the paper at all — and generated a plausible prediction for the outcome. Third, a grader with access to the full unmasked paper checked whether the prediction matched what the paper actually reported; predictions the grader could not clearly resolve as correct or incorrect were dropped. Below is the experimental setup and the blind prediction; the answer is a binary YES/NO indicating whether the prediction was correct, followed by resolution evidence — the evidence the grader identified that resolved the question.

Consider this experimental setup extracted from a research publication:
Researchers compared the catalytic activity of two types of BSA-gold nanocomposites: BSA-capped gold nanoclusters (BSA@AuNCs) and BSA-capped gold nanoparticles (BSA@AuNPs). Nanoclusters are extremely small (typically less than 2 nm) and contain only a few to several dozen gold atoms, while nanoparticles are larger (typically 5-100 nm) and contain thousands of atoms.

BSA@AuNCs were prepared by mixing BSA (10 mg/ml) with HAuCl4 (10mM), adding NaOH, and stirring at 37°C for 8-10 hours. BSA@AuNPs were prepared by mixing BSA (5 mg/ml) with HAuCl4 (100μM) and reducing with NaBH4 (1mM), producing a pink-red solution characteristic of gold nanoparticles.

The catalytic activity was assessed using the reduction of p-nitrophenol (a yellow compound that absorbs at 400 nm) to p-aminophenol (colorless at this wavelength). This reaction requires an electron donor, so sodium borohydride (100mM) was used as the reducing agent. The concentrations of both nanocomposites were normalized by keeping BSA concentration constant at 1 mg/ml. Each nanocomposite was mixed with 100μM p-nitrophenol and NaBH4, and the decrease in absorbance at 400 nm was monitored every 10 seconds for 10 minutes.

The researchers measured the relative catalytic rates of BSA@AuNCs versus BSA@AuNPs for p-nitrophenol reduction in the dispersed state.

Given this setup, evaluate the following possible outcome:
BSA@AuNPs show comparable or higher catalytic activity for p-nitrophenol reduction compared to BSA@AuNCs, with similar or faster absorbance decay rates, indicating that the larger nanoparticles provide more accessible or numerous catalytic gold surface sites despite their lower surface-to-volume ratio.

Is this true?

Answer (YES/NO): YES